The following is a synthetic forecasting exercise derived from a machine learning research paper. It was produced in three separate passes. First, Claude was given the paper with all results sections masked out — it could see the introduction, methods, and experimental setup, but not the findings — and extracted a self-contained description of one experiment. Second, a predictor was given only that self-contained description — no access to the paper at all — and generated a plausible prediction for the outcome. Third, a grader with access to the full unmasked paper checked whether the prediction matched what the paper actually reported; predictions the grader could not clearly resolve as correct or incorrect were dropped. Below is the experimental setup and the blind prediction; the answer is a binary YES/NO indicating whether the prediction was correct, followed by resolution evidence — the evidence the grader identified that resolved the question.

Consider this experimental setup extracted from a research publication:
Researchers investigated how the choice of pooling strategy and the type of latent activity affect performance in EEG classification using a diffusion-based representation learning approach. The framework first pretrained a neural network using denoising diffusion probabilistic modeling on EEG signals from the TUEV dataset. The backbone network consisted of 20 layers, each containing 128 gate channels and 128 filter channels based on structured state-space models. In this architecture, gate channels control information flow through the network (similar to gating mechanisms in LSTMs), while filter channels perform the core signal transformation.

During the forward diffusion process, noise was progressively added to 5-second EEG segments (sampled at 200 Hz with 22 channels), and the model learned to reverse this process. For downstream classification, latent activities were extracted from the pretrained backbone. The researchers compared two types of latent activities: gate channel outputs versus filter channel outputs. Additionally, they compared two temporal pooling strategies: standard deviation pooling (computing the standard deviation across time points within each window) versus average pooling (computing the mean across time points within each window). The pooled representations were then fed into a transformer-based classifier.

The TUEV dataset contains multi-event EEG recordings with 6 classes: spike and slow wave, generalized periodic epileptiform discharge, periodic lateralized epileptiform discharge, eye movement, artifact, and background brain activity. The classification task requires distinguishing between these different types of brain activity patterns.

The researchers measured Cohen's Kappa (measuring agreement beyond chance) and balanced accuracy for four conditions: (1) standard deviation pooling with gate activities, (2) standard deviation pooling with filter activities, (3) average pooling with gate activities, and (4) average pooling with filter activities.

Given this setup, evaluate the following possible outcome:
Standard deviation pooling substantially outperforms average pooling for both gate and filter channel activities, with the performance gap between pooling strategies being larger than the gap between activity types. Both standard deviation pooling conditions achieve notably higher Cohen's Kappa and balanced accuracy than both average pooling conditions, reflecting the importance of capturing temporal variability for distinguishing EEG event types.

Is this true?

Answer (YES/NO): NO